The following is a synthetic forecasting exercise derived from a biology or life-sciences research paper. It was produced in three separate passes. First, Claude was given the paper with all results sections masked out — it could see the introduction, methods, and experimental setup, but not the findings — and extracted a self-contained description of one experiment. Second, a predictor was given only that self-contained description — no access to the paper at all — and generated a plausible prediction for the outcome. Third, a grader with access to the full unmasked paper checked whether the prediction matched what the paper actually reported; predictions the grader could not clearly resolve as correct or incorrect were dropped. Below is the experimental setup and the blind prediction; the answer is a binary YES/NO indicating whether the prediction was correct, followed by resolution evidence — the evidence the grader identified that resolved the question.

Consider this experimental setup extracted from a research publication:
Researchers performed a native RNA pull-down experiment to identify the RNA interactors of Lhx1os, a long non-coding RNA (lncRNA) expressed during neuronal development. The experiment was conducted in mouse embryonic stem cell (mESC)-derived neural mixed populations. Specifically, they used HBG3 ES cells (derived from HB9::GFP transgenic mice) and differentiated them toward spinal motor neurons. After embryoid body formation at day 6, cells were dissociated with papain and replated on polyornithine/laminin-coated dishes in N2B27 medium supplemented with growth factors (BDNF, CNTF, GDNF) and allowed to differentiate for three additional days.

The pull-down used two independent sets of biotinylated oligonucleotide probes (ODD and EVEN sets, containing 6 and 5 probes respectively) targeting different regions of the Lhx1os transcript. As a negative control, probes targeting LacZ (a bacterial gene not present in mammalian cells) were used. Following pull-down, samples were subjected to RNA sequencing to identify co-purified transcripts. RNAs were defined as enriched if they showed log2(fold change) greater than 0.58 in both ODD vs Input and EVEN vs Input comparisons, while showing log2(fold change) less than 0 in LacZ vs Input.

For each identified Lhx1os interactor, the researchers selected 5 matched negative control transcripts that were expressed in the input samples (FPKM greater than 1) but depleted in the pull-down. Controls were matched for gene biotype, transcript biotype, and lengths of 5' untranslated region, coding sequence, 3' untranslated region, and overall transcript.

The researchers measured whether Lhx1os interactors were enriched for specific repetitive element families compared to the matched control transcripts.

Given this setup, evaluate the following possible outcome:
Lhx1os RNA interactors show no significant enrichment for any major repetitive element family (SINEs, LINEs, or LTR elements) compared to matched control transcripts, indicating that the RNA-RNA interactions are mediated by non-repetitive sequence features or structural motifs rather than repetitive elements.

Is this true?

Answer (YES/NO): NO